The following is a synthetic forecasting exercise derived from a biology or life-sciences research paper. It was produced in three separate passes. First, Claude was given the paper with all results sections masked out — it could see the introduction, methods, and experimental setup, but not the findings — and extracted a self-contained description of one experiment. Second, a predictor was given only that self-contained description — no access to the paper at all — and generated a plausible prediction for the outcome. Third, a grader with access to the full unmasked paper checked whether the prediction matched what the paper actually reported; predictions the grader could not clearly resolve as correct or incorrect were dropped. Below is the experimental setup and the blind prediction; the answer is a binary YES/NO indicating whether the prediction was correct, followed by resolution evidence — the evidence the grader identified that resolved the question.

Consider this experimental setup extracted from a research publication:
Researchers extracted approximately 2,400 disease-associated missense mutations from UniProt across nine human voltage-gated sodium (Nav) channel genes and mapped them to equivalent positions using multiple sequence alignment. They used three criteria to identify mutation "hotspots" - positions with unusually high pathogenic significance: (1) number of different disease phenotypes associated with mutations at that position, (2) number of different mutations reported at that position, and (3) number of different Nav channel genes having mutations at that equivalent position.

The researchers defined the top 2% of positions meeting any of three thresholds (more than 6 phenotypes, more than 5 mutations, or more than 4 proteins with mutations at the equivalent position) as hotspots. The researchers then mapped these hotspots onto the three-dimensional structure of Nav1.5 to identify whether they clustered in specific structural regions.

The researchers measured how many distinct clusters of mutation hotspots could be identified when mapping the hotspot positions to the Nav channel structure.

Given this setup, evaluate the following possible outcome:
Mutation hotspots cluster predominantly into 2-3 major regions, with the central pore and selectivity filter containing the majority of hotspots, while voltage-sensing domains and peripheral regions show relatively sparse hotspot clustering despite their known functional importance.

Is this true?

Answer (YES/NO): NO